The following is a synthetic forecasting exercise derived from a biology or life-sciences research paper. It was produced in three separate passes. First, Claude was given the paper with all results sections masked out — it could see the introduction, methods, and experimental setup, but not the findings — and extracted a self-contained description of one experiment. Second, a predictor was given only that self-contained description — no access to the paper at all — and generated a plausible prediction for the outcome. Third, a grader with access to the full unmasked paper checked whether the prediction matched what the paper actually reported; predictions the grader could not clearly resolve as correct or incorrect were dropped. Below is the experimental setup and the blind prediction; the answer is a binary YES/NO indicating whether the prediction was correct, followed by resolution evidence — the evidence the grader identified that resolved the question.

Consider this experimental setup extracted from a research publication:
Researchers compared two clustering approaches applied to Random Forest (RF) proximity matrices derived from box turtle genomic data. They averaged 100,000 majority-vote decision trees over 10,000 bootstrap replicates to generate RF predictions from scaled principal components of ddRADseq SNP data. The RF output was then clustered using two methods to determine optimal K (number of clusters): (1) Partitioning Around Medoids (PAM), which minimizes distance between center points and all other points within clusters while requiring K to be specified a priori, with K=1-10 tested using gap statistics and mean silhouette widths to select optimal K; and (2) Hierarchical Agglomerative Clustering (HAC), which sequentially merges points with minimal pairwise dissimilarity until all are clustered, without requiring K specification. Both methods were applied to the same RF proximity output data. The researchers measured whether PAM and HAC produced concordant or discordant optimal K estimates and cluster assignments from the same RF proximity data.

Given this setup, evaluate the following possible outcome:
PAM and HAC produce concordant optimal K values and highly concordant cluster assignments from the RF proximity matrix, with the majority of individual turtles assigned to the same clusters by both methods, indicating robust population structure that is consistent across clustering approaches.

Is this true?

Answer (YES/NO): NO